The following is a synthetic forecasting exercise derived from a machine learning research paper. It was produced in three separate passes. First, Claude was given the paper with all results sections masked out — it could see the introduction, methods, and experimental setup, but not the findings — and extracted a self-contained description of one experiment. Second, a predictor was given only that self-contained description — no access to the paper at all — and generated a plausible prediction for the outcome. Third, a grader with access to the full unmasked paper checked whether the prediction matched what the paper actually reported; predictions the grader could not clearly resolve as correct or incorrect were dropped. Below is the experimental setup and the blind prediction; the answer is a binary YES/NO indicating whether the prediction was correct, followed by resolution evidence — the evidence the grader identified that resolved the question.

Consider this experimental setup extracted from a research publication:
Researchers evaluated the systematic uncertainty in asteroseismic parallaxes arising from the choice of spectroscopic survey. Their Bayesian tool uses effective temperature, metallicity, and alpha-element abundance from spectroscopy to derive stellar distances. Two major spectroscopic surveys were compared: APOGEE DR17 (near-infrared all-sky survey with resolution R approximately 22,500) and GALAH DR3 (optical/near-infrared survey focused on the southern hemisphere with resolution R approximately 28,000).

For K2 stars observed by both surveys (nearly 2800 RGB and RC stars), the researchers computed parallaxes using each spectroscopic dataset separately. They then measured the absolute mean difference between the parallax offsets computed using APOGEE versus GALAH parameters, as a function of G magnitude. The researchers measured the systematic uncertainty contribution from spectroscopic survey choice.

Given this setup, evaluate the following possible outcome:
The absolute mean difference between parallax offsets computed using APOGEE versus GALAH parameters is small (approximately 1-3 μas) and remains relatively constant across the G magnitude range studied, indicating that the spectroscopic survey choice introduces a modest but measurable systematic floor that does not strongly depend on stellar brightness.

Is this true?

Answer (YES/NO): YES